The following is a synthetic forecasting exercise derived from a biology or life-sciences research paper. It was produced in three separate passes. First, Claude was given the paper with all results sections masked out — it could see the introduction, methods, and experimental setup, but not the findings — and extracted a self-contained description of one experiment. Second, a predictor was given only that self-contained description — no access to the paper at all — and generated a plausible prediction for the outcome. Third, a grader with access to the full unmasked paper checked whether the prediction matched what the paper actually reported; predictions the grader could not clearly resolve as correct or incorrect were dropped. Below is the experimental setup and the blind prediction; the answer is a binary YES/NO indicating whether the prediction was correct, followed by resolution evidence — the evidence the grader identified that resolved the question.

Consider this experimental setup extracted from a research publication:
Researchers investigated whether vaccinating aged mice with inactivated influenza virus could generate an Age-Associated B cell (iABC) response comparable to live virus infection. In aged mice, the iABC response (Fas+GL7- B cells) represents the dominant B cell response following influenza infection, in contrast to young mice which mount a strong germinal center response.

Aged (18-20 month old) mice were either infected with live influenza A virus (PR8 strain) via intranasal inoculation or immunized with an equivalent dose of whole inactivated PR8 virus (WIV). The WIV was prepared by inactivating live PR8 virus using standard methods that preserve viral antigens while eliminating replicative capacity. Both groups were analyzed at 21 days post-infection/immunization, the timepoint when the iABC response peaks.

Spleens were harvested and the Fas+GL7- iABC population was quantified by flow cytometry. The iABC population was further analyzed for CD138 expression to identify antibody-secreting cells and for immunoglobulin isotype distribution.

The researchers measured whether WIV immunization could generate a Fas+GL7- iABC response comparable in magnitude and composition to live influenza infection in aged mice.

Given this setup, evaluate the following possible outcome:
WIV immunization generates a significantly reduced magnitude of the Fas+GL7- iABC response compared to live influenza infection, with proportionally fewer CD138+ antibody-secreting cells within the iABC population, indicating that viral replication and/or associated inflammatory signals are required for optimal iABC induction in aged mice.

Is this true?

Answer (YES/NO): NO